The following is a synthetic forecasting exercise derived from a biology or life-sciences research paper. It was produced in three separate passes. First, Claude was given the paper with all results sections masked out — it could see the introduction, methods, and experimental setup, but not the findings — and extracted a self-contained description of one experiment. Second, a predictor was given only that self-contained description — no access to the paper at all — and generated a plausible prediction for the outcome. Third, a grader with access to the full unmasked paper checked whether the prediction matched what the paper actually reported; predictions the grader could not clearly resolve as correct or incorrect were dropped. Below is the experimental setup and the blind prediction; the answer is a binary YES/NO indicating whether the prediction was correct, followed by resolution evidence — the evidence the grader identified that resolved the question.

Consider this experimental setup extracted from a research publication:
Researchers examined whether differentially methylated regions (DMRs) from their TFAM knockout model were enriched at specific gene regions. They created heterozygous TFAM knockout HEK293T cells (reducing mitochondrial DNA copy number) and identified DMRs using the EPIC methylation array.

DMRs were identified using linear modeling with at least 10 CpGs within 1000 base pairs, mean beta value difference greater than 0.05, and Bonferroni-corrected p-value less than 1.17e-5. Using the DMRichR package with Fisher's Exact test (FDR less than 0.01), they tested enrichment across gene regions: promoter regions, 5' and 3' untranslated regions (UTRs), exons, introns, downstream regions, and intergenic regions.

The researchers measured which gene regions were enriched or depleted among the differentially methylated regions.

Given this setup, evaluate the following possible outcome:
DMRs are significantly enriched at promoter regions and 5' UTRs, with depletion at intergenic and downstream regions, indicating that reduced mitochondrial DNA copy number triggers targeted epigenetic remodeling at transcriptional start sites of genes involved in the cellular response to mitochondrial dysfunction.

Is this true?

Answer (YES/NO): NO